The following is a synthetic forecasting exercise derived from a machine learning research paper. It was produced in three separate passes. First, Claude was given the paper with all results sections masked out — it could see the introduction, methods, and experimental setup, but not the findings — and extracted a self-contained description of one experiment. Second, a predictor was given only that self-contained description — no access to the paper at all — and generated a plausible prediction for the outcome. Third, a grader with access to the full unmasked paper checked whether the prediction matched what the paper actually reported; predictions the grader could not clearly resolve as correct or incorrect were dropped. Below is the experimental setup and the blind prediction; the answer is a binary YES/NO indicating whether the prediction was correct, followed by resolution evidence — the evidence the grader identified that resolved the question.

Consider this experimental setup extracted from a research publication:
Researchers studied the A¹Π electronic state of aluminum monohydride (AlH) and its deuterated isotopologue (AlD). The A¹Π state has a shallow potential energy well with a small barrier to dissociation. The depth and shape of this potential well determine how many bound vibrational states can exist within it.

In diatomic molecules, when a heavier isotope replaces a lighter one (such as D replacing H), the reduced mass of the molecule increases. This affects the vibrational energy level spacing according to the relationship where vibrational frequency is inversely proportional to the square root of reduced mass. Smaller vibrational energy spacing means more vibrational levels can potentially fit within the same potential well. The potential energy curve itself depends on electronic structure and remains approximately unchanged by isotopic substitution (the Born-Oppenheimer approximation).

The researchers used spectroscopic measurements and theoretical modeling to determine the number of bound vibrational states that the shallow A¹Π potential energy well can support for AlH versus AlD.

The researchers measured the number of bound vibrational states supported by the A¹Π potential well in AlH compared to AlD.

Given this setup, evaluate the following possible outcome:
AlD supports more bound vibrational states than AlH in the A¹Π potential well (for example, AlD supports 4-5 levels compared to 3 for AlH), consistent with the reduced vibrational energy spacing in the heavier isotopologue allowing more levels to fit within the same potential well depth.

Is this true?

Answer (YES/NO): NO